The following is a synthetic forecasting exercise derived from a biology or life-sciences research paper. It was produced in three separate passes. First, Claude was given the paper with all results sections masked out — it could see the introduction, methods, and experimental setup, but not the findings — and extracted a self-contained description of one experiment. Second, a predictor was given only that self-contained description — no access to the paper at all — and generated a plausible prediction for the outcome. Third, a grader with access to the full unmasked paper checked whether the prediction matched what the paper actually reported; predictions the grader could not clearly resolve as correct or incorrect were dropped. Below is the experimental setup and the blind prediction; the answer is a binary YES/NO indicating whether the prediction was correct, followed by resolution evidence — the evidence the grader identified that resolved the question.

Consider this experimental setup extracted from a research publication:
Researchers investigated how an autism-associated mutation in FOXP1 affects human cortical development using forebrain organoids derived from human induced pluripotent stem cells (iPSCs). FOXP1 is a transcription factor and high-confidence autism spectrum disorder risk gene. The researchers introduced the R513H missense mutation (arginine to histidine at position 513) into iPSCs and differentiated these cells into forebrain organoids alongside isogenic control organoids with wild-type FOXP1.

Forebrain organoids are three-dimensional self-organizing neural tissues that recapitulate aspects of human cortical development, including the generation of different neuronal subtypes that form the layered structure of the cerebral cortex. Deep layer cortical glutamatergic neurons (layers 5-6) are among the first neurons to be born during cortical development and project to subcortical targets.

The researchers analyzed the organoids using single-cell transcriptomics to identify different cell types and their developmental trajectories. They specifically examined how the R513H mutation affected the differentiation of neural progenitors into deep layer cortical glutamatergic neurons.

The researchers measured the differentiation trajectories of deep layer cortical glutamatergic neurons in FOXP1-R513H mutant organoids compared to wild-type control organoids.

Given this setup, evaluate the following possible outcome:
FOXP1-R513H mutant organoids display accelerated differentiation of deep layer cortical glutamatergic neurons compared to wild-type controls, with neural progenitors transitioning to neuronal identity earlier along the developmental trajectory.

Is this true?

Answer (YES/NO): NO